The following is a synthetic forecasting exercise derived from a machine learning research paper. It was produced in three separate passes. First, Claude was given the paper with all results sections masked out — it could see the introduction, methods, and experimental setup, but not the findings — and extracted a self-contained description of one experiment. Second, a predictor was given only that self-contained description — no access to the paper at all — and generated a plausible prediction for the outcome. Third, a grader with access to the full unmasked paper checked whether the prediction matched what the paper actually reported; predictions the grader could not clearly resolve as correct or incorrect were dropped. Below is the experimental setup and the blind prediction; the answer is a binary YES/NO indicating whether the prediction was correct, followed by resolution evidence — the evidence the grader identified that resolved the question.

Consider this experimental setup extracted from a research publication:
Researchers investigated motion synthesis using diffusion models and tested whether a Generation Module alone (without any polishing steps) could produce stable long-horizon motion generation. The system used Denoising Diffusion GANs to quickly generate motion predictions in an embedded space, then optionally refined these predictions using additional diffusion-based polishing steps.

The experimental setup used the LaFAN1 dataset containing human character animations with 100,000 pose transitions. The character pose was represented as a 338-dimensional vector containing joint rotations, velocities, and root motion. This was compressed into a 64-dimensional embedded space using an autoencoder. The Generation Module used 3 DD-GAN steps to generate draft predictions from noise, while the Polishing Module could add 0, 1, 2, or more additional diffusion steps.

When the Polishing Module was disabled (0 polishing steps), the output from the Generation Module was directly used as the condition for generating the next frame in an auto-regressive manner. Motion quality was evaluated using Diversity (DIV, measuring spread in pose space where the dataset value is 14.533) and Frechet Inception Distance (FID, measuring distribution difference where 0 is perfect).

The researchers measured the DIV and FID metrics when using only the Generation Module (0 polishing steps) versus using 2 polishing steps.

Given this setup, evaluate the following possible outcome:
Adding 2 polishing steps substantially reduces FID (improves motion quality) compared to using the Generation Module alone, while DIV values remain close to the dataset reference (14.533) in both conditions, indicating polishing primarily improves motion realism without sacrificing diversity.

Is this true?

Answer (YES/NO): NO